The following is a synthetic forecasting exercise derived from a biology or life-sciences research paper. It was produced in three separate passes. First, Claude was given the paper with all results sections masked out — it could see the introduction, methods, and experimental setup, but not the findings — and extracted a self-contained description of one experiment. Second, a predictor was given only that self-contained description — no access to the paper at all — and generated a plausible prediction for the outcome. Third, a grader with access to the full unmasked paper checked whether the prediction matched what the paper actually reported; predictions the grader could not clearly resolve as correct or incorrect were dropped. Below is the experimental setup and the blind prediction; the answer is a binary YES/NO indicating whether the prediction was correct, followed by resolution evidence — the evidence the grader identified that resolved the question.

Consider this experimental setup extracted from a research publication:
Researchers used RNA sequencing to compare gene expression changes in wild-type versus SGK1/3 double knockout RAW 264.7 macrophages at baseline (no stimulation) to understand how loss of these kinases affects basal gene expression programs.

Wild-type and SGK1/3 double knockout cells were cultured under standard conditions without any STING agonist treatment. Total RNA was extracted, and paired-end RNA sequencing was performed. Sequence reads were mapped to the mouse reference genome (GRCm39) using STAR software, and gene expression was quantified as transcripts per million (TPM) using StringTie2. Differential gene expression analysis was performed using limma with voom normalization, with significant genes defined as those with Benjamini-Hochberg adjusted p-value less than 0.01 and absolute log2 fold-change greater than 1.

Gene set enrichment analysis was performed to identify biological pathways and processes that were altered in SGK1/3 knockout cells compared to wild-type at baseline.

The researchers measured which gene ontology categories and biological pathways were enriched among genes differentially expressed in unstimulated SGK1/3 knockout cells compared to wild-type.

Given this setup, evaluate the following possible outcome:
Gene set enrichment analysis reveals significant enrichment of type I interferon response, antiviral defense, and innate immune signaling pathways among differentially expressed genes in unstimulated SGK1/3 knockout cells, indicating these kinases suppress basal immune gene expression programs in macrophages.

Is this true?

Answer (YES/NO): NO